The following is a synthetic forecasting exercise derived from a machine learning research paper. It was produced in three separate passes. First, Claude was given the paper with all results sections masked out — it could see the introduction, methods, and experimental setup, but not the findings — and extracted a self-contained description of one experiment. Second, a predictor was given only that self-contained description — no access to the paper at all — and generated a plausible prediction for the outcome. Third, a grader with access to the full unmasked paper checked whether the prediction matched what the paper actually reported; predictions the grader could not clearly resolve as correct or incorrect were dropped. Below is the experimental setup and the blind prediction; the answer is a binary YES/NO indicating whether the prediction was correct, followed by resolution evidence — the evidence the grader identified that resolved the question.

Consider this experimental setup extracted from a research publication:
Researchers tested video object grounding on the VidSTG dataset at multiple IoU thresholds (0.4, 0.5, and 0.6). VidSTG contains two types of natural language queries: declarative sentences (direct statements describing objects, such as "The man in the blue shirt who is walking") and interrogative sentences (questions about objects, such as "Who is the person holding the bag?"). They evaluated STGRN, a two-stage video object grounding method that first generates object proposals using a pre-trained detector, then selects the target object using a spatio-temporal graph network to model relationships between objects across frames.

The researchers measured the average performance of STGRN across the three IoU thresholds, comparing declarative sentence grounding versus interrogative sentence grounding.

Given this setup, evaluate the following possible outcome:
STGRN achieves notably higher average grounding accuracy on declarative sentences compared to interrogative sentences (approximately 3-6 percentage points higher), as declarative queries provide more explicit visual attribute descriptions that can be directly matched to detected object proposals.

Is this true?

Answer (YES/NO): YES